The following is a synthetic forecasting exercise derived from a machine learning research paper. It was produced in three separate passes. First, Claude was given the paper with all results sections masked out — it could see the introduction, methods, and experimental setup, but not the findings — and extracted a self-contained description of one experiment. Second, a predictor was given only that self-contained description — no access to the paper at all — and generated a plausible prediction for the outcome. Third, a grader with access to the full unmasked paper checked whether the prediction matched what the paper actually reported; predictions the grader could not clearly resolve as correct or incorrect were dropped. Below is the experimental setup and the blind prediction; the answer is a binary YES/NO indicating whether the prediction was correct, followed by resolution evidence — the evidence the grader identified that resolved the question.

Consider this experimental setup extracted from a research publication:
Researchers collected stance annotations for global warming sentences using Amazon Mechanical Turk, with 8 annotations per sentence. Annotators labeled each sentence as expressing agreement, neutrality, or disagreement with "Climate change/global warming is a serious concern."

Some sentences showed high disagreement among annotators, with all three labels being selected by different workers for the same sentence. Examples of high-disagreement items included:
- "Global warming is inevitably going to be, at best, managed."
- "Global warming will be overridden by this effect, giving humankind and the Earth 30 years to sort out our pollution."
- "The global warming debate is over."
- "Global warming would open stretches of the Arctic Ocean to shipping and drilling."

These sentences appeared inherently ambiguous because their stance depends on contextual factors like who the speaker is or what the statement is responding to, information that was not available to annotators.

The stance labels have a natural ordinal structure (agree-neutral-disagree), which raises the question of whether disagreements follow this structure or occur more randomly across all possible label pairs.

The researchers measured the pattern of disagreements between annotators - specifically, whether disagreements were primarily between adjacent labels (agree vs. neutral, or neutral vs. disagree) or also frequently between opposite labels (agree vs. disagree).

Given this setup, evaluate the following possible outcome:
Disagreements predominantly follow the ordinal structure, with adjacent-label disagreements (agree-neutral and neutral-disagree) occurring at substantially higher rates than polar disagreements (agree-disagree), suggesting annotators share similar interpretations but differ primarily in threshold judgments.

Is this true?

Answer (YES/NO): YES